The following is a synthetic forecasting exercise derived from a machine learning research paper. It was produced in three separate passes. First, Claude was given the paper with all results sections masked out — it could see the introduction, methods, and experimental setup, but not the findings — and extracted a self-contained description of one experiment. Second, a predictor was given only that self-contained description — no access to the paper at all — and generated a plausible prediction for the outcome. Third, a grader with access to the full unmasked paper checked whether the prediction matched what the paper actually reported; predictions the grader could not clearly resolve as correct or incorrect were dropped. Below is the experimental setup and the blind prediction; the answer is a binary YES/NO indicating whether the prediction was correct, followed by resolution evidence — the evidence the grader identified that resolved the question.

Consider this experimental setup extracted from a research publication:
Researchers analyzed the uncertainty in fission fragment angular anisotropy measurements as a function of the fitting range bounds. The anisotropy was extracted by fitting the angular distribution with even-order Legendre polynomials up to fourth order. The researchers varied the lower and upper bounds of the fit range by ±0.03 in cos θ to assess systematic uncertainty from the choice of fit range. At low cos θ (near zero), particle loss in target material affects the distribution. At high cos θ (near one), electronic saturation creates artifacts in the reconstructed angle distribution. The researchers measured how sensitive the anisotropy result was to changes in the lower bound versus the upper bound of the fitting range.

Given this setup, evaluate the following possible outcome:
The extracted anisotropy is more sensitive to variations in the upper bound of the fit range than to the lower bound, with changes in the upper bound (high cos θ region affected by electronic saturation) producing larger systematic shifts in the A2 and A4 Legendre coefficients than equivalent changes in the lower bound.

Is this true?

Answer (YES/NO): YES